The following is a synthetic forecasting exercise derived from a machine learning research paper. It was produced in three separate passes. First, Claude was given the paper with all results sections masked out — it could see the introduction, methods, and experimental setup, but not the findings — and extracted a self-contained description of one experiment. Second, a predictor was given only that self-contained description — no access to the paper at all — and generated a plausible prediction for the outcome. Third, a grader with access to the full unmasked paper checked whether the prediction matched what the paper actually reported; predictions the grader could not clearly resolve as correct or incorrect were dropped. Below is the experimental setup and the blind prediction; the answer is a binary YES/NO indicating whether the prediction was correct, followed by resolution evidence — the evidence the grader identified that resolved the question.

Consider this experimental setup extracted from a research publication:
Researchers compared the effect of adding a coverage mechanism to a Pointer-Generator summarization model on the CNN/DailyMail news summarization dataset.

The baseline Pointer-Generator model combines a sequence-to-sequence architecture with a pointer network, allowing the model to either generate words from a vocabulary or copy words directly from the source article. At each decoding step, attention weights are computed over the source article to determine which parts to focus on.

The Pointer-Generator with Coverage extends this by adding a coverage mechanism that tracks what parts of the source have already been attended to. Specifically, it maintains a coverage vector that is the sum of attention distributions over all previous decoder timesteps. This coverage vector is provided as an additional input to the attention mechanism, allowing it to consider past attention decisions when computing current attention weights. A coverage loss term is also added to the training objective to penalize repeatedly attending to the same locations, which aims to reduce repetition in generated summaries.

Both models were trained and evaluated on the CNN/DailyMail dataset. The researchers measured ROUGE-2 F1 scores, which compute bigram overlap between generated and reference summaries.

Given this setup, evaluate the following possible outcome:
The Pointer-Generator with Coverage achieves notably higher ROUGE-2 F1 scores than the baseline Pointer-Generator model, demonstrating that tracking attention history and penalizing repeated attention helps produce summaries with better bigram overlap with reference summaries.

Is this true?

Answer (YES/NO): NO